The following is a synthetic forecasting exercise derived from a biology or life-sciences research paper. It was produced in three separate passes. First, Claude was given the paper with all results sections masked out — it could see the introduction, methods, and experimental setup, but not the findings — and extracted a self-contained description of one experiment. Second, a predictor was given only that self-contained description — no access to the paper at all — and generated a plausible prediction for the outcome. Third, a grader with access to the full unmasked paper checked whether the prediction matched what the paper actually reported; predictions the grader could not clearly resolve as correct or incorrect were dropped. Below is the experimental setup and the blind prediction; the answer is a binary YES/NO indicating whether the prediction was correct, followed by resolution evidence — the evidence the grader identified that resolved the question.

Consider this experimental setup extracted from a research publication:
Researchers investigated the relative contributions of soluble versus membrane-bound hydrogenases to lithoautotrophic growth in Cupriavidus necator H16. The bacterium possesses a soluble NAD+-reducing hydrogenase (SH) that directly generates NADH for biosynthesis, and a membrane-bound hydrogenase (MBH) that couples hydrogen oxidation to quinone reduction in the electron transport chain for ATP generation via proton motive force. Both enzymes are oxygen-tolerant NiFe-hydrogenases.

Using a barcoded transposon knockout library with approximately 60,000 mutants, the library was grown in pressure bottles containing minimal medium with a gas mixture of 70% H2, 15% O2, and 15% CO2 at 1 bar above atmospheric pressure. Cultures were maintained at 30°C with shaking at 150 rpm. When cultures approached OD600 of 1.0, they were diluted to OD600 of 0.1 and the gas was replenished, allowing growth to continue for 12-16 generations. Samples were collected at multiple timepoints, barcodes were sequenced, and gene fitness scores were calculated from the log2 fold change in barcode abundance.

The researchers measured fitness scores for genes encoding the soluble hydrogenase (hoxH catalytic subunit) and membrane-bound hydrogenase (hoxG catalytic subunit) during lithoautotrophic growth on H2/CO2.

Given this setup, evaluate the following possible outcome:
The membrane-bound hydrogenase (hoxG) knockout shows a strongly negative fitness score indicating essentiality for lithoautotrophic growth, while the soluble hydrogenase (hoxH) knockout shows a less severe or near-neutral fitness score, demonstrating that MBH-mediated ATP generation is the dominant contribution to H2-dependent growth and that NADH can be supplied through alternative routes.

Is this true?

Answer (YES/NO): NO